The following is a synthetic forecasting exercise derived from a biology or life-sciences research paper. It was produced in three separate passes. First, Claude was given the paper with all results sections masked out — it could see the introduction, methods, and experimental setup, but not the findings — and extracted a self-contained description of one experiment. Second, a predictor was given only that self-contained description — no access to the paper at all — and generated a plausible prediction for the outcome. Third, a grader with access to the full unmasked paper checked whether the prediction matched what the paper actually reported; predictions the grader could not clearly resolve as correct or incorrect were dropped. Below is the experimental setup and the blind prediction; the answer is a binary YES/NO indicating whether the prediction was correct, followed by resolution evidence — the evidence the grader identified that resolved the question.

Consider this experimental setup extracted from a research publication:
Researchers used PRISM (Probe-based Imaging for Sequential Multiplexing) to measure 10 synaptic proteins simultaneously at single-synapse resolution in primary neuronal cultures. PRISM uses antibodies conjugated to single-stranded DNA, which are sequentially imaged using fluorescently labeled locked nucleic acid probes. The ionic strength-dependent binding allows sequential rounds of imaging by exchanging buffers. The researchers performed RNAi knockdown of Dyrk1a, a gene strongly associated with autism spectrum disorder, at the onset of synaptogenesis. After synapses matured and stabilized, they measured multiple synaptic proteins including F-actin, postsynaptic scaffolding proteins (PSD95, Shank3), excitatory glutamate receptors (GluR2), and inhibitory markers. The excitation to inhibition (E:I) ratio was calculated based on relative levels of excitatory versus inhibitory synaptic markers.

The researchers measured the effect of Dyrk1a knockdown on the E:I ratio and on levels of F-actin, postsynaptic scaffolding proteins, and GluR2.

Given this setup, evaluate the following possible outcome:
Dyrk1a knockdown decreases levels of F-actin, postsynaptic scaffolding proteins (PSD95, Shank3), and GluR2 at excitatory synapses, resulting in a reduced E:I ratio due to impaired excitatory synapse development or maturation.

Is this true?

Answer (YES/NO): NO